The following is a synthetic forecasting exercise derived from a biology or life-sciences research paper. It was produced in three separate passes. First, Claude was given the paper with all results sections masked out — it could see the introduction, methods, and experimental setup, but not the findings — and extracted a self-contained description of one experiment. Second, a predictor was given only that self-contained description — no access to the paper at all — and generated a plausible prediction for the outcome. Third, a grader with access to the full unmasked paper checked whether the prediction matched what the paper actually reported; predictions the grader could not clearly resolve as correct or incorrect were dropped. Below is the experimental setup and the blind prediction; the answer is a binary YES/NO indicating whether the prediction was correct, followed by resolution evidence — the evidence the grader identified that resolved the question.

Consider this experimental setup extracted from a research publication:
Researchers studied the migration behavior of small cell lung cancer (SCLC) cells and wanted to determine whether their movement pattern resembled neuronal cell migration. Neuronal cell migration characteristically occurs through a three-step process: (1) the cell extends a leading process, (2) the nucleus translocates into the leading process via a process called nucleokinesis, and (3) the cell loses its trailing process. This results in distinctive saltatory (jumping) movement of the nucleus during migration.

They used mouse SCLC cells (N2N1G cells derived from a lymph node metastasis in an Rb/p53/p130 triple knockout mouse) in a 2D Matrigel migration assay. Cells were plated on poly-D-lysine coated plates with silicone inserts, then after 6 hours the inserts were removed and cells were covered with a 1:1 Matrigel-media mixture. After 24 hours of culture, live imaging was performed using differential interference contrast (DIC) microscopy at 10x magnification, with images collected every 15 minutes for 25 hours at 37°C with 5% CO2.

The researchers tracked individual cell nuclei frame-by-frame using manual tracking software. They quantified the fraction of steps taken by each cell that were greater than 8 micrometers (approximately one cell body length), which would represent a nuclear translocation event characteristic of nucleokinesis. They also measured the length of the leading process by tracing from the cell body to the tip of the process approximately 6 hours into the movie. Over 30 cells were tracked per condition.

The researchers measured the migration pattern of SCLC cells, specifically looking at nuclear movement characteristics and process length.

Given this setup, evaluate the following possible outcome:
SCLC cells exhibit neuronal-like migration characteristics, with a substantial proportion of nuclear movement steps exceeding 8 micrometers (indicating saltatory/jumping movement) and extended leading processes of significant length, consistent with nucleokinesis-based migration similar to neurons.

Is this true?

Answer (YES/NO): YES